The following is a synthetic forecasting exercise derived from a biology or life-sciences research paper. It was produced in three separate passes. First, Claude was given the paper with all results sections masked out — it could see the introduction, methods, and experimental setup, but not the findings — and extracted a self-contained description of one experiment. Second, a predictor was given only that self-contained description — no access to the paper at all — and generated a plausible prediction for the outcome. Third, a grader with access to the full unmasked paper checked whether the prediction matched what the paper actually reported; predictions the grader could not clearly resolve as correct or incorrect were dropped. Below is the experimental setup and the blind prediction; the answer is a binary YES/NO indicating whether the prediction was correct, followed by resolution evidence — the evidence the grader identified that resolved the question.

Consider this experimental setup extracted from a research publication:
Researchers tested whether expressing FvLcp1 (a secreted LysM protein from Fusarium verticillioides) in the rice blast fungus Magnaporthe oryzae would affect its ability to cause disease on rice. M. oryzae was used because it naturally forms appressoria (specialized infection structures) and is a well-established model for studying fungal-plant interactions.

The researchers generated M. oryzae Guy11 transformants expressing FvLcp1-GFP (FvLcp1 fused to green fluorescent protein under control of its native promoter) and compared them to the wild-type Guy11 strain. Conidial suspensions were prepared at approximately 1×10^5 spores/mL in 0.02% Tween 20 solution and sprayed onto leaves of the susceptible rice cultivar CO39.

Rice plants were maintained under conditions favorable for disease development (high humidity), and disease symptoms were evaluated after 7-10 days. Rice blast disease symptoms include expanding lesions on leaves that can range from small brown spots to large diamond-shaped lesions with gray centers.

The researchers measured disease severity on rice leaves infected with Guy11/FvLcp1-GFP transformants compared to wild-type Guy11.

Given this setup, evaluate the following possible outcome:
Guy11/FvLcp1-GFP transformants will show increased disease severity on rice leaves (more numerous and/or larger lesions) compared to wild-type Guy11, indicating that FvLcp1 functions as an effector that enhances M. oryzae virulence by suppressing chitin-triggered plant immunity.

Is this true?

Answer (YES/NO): NO